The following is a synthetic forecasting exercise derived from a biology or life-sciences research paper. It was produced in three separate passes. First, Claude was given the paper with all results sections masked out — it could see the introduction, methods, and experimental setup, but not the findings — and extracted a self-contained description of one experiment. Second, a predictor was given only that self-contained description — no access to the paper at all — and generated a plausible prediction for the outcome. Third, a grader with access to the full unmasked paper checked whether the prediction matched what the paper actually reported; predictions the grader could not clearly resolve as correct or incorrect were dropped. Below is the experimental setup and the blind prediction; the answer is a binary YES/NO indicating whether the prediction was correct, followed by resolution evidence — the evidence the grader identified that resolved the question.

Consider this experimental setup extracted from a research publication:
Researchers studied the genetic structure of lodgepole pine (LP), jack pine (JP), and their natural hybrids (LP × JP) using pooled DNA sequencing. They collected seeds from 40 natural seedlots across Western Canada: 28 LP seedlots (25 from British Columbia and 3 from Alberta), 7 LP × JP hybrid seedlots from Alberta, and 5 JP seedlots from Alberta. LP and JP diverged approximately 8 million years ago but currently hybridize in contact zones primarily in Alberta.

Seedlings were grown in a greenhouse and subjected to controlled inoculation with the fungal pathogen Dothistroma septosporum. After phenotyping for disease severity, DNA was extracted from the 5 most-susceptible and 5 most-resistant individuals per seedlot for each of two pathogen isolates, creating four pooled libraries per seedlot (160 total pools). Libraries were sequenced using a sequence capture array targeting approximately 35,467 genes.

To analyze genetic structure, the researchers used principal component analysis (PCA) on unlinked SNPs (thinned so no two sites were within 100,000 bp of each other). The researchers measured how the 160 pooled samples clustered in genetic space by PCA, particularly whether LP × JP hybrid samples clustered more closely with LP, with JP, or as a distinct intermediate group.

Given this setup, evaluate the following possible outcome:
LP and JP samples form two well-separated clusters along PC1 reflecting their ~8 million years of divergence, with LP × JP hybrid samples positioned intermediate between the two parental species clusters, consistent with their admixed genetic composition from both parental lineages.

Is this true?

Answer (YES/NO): NO